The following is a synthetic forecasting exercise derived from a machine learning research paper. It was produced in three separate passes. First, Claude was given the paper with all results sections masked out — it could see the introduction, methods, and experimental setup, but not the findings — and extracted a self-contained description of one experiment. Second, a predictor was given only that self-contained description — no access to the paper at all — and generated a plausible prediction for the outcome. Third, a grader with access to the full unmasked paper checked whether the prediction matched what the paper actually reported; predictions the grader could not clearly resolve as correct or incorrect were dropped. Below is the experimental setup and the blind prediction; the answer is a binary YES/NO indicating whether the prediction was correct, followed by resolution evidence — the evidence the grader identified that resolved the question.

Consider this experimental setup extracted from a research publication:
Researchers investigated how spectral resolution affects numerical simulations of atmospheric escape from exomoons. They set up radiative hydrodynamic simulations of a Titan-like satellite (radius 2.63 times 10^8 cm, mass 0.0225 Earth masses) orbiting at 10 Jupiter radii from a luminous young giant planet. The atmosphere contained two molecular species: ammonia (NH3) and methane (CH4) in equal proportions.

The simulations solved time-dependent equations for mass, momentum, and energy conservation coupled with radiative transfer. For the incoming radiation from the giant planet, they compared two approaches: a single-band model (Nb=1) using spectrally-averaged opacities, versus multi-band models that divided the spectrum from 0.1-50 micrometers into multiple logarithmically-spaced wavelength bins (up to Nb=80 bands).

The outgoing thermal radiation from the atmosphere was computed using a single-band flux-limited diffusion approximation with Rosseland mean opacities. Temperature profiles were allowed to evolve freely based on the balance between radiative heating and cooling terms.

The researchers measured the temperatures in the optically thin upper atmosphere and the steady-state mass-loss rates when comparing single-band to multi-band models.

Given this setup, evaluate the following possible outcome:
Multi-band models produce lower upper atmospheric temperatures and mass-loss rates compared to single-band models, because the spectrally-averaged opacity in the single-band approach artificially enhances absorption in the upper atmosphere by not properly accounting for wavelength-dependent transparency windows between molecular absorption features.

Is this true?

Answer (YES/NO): YES